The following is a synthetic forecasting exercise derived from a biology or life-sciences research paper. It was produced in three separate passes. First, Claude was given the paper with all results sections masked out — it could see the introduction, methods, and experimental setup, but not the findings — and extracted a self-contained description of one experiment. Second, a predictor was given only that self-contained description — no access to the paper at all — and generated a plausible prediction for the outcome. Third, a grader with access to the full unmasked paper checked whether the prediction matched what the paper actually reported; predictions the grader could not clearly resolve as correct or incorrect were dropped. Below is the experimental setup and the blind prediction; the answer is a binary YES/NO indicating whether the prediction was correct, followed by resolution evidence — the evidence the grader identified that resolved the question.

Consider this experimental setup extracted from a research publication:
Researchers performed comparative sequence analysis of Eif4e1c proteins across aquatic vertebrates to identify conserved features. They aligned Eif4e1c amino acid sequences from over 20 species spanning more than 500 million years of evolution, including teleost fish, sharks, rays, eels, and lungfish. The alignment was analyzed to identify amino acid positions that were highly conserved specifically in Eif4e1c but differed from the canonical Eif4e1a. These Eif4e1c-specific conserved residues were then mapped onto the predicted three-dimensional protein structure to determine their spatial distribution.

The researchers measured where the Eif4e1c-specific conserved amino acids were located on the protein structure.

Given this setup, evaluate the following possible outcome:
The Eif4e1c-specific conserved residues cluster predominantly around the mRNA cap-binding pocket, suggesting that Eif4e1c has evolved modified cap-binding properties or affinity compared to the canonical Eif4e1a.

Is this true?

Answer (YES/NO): NO